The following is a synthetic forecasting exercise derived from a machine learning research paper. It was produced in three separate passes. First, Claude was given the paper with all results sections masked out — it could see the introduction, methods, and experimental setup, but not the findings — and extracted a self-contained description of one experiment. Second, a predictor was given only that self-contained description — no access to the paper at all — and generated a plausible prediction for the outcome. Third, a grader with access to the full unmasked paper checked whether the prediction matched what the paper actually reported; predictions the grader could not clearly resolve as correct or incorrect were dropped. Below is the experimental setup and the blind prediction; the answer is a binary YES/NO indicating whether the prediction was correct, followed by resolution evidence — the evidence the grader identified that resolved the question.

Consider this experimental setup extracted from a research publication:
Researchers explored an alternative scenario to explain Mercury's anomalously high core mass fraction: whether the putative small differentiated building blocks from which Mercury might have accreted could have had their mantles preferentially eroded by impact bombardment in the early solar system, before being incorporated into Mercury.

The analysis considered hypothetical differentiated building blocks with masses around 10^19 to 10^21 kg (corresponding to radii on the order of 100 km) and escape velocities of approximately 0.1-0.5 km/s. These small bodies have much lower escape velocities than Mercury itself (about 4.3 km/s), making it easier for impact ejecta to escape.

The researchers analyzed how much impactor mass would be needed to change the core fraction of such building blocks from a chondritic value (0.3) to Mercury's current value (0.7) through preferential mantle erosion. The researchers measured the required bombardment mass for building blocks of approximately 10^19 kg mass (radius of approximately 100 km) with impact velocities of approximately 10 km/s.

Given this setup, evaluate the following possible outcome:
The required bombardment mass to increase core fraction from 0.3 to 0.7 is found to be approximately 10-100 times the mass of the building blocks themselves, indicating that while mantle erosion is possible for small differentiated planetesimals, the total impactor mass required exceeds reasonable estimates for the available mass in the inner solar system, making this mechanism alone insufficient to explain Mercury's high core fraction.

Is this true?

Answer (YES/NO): NO